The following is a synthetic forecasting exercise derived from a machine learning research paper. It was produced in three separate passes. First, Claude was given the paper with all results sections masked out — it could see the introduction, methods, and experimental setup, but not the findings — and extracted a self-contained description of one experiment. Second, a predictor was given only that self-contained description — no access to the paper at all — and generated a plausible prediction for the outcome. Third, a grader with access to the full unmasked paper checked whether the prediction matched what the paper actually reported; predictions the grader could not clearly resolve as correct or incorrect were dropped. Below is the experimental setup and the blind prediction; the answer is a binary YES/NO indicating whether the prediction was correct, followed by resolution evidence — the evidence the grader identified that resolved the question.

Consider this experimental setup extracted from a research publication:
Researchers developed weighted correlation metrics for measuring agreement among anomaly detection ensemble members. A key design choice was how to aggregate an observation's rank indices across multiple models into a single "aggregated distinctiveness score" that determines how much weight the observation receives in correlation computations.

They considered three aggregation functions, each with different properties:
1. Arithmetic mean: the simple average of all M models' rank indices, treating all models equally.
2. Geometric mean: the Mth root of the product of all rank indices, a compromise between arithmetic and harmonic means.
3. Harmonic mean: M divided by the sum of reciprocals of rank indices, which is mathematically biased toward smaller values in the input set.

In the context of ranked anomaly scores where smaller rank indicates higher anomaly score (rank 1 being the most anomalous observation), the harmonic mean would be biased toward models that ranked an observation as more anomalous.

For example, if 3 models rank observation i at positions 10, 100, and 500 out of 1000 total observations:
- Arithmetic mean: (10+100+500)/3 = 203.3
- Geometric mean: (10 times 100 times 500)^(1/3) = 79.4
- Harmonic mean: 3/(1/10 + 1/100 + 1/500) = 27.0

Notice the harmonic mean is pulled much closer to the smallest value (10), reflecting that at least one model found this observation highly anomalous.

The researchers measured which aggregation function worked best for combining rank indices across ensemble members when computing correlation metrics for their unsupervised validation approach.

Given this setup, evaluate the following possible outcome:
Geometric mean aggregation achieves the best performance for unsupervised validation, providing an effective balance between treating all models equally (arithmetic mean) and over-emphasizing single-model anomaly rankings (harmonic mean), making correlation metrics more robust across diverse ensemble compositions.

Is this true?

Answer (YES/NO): NO